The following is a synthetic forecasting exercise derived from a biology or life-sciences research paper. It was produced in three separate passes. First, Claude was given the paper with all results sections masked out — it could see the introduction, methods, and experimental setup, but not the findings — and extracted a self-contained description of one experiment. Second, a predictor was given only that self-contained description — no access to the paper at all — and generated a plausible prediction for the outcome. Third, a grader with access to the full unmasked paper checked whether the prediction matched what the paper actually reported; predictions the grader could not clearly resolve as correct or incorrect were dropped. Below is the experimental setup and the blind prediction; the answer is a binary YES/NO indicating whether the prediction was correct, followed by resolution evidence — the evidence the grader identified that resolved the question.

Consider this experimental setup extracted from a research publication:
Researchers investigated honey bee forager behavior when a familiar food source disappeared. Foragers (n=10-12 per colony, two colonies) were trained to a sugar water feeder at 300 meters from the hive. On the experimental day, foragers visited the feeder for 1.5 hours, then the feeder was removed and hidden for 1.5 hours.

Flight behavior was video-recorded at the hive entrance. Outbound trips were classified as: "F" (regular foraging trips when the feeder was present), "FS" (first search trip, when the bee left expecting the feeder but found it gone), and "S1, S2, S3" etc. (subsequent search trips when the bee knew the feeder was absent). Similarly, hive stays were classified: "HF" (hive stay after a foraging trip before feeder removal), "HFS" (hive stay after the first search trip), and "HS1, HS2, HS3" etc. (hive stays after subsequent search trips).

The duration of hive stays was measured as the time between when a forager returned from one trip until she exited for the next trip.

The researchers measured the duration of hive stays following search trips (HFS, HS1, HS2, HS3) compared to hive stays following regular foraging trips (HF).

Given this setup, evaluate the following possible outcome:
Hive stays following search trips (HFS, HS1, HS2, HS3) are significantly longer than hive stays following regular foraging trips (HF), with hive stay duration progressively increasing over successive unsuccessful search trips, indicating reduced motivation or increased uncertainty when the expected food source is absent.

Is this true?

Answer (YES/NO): NO